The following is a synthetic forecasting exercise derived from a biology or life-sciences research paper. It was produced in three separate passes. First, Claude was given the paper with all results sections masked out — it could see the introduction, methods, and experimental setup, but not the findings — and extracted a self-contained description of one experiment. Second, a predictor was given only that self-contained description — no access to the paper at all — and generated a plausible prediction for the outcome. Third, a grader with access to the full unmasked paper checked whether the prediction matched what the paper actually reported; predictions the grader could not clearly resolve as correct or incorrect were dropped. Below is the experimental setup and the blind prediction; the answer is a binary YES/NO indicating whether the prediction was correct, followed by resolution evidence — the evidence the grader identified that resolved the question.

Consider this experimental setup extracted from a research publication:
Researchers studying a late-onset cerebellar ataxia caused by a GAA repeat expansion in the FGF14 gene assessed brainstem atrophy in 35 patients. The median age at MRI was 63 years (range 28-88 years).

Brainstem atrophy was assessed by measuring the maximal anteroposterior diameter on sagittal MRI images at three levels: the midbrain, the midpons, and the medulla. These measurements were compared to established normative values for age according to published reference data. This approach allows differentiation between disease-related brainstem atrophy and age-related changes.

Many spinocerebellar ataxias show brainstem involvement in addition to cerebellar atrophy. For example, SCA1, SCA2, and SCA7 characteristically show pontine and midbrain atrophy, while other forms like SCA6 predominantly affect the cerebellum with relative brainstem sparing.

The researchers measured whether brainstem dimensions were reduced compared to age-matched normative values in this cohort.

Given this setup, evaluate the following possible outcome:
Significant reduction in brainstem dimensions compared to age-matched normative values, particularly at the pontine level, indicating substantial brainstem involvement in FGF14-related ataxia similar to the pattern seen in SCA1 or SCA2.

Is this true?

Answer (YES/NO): NO